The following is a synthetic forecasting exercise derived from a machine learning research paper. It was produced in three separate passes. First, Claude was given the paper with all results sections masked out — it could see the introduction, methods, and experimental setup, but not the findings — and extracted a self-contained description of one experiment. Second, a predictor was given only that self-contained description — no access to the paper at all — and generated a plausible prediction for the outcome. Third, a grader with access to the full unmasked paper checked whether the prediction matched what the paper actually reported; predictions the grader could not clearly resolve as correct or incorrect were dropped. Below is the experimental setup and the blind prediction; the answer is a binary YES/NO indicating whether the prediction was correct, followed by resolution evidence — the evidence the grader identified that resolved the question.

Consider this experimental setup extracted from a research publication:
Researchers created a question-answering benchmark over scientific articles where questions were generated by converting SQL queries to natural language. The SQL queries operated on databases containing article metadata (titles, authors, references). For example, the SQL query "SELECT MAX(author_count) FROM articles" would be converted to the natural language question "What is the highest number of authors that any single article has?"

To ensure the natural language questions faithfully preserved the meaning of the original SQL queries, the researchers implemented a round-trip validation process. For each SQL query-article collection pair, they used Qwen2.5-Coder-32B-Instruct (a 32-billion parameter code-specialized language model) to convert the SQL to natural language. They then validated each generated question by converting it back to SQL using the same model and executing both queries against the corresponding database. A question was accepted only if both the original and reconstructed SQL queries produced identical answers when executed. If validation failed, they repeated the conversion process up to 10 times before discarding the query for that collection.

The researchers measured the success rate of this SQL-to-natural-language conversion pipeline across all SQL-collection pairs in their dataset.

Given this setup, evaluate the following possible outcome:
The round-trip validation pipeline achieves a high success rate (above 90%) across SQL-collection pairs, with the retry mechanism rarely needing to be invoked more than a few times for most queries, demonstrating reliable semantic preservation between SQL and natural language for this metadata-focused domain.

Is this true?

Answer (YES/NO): NO